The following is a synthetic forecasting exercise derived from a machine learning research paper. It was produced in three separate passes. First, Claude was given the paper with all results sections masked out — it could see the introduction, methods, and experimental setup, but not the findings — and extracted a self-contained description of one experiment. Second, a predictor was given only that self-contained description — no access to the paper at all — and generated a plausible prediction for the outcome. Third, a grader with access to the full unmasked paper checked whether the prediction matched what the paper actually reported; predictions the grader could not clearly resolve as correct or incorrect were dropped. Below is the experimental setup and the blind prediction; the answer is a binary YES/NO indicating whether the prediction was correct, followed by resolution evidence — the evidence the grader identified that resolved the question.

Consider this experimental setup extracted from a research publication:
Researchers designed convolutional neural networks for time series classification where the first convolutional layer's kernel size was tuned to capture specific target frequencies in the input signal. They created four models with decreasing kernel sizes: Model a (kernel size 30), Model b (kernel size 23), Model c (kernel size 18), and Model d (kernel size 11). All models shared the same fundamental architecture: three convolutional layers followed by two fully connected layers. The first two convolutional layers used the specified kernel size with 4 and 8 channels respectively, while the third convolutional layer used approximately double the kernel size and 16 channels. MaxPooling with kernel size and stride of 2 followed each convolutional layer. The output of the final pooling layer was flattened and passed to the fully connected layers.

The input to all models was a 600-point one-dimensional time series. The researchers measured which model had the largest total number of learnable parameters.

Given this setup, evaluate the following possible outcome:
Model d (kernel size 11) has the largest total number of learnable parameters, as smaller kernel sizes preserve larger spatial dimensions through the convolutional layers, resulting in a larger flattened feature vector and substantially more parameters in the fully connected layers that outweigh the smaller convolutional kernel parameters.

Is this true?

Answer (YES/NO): YES